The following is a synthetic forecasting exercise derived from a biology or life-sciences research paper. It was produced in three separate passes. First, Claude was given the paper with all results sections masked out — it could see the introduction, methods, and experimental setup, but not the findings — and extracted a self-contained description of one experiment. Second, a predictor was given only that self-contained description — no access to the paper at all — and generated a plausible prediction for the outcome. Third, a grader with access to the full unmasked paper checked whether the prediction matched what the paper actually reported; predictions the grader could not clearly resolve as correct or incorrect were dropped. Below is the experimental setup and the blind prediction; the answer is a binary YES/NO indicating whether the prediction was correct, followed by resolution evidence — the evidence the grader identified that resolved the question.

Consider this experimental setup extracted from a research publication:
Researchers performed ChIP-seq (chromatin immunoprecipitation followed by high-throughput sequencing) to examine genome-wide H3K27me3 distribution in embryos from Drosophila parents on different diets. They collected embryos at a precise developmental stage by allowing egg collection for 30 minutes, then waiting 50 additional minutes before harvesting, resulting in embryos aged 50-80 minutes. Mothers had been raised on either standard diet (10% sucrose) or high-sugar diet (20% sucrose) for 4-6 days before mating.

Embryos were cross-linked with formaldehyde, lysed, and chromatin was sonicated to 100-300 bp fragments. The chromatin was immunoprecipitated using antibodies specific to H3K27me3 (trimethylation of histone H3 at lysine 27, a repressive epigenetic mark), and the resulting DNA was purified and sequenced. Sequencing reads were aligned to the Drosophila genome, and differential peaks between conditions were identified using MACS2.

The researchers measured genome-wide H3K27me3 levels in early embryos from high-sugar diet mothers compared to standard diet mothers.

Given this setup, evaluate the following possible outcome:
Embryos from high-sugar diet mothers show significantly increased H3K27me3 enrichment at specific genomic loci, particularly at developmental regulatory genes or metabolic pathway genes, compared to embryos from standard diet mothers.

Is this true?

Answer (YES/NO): YES